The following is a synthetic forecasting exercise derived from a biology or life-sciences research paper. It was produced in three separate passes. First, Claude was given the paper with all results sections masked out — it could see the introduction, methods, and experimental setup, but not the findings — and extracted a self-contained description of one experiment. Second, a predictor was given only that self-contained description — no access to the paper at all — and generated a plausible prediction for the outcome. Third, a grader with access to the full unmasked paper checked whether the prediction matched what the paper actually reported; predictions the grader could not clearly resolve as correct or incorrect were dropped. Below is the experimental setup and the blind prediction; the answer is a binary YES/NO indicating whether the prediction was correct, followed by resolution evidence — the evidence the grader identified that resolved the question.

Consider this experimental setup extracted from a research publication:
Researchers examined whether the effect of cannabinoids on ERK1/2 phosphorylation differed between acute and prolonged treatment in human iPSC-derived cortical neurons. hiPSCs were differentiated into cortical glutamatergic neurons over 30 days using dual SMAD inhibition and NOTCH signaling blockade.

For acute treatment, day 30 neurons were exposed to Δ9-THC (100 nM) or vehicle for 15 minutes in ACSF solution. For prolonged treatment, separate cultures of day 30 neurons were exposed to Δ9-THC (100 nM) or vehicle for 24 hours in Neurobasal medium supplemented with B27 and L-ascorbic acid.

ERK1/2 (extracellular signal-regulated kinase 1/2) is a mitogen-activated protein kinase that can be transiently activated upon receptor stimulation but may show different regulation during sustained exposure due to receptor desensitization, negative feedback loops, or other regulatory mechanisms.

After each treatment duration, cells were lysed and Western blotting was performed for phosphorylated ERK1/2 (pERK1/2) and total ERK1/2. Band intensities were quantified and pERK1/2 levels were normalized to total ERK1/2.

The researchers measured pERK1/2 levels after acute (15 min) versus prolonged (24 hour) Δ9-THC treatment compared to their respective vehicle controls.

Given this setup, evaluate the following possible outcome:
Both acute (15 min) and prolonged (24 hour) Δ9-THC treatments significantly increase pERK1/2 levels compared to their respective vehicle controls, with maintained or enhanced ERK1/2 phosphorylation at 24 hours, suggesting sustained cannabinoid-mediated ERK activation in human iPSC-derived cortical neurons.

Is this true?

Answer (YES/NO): NO